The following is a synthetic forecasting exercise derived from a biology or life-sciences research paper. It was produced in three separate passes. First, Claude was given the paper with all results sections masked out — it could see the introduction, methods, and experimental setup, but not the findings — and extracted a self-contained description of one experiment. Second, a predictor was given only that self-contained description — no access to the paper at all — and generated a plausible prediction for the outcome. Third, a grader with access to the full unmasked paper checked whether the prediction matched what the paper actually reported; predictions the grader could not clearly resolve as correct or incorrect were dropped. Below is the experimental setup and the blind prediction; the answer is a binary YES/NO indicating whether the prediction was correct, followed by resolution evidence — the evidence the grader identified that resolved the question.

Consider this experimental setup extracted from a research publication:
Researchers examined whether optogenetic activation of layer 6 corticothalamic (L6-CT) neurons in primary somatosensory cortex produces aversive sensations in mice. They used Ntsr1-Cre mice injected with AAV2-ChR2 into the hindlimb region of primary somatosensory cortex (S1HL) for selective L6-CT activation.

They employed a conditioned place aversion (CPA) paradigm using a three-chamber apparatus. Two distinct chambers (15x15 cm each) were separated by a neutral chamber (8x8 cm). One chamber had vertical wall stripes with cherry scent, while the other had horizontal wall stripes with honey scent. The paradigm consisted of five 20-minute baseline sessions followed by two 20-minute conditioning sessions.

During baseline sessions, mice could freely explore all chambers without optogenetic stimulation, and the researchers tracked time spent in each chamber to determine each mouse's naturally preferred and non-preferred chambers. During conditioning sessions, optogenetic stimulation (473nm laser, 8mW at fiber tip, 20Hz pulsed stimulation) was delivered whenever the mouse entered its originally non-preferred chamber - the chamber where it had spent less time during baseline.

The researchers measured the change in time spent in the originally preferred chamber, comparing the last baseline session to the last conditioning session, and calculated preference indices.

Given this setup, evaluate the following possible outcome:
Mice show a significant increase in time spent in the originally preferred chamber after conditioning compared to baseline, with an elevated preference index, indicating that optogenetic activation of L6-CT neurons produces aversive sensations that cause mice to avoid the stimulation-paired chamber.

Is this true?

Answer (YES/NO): NO